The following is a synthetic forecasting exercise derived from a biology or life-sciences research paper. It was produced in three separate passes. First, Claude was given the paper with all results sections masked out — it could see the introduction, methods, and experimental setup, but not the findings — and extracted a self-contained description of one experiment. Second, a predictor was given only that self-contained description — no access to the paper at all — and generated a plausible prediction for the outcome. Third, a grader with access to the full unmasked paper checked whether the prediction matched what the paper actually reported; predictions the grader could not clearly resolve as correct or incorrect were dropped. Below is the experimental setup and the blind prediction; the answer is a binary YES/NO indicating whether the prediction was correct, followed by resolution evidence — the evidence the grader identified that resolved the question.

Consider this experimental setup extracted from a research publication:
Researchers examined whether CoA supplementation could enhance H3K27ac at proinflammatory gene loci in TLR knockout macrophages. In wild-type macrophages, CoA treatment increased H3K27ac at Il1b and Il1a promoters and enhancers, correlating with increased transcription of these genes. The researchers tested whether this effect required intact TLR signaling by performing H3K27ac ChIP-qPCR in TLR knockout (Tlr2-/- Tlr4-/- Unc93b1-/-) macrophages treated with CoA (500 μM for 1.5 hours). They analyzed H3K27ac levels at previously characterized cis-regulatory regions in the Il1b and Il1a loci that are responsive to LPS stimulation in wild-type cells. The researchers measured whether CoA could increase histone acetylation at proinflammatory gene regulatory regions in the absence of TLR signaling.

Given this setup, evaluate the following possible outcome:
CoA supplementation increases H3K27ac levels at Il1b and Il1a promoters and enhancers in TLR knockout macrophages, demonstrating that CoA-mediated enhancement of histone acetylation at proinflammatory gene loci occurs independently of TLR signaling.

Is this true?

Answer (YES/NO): NO